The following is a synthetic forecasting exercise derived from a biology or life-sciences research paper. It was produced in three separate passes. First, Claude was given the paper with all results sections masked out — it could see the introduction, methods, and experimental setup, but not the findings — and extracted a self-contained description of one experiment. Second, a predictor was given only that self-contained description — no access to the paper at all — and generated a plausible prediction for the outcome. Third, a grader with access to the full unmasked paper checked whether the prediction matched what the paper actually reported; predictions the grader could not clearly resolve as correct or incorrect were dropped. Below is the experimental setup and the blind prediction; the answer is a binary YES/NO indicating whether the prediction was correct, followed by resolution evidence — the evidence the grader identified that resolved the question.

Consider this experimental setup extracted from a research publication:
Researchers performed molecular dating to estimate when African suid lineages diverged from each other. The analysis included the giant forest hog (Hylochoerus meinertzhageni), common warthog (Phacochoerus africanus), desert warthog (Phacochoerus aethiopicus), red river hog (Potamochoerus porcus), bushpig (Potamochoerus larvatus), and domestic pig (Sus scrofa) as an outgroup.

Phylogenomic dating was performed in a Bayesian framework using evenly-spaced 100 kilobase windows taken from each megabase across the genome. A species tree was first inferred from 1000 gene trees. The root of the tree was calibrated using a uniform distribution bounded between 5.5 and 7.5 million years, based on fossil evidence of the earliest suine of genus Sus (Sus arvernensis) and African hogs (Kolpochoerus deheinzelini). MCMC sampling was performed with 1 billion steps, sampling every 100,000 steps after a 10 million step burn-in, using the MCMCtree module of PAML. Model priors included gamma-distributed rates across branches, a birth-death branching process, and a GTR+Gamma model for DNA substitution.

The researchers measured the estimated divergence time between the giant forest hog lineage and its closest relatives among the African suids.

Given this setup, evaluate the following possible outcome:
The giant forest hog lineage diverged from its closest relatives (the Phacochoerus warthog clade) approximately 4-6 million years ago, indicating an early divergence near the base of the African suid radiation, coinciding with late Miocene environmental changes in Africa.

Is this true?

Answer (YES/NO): NO